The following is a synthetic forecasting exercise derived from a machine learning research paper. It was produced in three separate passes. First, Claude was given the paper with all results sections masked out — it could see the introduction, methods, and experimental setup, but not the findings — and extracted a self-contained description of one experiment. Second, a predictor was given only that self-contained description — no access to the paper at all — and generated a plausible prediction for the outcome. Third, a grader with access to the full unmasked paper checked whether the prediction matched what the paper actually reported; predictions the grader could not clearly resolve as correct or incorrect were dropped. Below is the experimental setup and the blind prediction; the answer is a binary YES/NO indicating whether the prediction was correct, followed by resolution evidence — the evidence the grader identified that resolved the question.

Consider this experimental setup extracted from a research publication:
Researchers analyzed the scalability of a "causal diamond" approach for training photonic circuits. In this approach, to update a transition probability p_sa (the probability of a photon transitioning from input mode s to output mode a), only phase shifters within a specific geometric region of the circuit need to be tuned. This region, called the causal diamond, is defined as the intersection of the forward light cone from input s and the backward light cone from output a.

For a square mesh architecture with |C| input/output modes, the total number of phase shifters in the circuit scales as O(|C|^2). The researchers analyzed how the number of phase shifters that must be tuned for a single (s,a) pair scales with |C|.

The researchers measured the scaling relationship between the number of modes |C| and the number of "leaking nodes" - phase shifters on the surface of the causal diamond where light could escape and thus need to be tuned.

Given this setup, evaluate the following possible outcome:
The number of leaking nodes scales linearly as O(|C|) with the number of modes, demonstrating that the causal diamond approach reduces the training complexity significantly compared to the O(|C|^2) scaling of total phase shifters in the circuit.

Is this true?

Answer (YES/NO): YES